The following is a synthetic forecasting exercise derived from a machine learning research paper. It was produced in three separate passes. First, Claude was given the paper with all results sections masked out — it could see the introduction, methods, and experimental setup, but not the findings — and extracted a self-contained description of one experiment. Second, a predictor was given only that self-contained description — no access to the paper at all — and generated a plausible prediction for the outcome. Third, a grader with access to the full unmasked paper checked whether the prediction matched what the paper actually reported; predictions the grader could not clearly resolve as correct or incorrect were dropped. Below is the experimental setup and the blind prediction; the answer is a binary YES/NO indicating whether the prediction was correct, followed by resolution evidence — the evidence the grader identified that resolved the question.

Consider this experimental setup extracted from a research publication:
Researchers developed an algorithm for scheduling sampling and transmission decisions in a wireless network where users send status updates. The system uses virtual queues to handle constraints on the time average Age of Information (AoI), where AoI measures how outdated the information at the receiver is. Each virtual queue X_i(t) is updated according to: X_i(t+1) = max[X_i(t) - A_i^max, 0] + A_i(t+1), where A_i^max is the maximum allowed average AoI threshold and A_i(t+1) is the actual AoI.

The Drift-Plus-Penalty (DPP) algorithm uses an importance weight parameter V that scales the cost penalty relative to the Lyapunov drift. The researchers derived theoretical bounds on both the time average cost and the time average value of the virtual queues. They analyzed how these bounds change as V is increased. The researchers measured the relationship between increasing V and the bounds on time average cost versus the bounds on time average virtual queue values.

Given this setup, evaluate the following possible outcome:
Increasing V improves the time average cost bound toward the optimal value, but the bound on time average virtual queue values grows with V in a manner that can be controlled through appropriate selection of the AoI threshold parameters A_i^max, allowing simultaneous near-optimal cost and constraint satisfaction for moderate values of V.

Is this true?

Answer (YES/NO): NO